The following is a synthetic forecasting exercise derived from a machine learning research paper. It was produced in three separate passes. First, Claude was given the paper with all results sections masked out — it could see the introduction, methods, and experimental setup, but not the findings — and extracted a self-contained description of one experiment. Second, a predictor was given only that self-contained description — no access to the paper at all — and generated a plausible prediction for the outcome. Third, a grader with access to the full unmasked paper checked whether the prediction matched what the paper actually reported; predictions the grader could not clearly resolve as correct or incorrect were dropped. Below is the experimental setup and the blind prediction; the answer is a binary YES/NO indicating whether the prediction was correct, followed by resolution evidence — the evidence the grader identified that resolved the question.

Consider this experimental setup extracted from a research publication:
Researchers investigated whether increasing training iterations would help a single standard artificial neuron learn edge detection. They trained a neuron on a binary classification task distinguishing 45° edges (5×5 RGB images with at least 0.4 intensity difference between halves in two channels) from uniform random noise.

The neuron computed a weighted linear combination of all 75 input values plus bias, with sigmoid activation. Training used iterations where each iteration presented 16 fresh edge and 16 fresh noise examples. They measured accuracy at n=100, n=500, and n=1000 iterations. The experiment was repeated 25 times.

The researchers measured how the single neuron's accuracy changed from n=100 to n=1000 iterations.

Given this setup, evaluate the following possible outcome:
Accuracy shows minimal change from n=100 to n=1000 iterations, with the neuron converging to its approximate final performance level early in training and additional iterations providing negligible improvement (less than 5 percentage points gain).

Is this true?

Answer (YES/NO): YES